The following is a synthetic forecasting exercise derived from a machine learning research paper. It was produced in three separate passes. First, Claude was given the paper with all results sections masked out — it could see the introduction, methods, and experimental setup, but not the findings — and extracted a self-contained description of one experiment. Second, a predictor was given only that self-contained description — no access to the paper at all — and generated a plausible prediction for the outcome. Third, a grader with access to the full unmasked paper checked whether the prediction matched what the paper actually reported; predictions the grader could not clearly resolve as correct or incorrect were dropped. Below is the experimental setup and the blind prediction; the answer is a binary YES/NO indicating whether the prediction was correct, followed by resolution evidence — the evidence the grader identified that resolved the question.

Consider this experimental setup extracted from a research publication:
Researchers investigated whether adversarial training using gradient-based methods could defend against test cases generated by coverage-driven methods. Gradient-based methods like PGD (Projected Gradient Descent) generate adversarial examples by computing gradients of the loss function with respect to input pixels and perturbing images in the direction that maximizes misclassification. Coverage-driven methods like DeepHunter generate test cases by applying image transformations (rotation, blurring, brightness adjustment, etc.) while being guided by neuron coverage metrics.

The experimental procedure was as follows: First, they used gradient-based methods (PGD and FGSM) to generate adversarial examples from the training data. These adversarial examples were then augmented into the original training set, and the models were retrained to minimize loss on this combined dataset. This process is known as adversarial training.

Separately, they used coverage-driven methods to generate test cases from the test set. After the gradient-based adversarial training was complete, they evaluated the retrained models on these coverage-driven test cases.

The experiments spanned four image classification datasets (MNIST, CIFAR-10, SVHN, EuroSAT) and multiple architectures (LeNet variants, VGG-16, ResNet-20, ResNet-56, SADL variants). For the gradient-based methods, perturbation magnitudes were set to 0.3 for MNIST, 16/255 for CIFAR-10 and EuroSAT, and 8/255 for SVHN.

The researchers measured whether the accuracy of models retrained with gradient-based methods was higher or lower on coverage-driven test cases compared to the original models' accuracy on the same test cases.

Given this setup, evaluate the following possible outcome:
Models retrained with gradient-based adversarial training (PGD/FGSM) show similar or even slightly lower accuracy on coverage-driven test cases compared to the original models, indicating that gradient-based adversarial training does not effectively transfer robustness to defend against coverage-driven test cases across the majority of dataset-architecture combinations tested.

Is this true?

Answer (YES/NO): YES